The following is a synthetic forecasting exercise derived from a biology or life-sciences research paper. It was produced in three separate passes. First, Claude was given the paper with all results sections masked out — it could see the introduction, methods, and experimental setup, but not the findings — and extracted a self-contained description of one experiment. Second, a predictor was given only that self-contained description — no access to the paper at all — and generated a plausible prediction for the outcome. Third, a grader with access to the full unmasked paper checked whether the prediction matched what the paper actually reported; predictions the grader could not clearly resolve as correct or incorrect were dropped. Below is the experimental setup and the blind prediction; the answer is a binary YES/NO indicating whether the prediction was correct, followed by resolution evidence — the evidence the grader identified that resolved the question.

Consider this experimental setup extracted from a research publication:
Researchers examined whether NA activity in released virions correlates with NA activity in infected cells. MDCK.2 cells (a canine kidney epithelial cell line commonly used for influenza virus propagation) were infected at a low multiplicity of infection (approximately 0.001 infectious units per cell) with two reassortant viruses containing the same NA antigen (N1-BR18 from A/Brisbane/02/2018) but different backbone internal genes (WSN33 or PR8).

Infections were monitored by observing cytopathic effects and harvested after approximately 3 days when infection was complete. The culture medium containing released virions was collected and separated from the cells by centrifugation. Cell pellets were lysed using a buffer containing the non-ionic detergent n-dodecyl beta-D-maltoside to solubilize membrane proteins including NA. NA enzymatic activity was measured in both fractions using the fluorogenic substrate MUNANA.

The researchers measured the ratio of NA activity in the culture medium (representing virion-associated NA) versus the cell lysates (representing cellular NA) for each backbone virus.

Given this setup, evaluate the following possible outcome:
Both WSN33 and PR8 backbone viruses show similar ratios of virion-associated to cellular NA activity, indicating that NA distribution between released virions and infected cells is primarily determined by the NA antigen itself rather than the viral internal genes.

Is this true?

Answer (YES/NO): NO